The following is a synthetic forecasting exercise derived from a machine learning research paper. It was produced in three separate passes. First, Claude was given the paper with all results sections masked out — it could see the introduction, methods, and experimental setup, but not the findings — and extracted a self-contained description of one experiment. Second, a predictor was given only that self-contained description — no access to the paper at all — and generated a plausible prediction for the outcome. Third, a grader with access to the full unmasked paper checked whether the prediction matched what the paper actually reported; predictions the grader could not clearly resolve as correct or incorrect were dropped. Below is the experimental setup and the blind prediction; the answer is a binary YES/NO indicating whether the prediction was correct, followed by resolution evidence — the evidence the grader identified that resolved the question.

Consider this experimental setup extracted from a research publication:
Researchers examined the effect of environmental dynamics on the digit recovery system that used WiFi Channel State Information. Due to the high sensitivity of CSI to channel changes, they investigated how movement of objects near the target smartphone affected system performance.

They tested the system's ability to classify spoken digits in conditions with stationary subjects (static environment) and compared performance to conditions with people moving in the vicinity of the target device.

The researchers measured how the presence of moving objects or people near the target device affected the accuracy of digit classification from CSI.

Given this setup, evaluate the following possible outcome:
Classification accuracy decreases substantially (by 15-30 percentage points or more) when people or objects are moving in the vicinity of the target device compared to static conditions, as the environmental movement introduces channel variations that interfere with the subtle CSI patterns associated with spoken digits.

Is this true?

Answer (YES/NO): YES